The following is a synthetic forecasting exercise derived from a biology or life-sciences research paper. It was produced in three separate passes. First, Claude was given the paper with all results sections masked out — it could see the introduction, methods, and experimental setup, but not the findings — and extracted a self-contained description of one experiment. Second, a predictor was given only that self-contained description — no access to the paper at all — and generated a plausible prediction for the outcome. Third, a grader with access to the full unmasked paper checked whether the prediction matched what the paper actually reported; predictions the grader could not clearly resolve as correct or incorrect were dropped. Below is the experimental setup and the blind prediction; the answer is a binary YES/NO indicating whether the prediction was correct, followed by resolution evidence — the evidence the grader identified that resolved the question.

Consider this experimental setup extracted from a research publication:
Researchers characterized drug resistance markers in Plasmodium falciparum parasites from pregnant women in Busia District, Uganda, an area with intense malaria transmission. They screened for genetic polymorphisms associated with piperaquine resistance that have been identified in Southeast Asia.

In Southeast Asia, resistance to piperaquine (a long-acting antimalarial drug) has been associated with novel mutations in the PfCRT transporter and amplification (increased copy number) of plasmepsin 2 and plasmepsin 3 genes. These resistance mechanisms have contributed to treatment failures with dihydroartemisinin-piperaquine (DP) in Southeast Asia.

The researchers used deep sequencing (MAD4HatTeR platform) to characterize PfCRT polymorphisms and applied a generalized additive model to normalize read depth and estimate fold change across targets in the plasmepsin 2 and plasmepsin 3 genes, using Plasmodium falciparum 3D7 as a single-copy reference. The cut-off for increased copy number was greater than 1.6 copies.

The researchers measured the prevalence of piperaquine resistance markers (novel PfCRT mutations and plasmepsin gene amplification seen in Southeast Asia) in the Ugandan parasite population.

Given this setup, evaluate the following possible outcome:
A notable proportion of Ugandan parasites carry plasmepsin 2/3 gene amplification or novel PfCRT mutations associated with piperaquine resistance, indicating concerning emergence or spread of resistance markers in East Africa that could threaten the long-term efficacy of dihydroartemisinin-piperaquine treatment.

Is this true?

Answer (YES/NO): NO